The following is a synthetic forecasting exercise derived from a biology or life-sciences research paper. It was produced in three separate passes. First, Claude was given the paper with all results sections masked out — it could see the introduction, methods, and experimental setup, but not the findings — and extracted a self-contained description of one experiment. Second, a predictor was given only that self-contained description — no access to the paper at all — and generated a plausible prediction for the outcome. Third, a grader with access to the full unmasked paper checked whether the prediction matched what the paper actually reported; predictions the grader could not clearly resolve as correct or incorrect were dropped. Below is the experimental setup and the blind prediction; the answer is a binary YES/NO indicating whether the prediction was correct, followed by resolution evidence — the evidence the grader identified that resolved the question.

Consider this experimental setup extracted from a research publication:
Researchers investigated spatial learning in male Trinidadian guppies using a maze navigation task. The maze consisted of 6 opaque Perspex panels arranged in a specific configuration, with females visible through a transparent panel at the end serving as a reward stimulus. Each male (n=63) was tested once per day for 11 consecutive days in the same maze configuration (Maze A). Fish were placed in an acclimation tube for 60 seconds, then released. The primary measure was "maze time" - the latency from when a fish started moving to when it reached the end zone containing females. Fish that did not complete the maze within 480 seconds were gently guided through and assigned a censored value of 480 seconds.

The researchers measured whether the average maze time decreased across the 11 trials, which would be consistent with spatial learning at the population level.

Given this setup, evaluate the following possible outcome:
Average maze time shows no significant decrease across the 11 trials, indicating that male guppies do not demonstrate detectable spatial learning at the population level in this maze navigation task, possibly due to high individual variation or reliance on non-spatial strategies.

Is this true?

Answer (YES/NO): NO